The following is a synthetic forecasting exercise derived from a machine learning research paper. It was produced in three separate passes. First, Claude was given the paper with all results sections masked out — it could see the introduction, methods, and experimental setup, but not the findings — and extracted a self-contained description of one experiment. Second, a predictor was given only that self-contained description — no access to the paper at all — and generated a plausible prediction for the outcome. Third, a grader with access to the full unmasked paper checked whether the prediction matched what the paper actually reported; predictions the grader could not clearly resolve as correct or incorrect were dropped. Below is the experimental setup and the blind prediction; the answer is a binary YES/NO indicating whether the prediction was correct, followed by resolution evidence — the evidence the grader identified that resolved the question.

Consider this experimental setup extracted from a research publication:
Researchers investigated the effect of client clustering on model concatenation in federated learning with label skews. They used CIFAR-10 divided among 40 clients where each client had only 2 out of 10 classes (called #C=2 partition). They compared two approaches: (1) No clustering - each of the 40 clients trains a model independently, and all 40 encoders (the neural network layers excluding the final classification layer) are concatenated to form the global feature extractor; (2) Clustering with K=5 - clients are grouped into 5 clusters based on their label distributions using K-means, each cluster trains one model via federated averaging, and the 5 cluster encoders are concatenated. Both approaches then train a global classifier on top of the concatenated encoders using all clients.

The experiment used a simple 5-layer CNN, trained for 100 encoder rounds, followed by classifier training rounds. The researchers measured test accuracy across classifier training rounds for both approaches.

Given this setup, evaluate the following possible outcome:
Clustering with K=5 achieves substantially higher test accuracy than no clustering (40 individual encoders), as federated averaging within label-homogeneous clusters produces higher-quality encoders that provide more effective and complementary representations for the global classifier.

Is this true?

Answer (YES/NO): YES